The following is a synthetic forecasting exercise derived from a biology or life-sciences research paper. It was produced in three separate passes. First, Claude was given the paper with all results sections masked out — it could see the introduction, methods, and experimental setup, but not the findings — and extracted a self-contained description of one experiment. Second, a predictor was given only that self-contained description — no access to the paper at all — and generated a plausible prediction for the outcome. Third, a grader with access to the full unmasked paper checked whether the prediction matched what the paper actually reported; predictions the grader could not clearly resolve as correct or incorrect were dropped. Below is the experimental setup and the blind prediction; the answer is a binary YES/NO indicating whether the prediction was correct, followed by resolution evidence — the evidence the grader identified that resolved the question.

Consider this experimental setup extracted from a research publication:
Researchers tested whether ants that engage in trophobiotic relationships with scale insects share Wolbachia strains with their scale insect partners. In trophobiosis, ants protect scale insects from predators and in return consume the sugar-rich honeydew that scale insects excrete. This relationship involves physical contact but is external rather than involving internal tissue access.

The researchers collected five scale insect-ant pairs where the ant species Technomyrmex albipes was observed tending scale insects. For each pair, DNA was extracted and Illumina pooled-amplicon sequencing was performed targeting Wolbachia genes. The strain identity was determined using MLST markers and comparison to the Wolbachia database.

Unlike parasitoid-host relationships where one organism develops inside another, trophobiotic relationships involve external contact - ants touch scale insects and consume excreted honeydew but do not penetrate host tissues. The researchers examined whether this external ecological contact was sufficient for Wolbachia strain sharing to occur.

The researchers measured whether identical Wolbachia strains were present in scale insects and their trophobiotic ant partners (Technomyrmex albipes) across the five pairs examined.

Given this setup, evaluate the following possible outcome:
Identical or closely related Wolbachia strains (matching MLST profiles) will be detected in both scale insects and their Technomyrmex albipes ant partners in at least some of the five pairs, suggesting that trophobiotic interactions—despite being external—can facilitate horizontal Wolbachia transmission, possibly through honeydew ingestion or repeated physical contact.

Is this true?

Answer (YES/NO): YES